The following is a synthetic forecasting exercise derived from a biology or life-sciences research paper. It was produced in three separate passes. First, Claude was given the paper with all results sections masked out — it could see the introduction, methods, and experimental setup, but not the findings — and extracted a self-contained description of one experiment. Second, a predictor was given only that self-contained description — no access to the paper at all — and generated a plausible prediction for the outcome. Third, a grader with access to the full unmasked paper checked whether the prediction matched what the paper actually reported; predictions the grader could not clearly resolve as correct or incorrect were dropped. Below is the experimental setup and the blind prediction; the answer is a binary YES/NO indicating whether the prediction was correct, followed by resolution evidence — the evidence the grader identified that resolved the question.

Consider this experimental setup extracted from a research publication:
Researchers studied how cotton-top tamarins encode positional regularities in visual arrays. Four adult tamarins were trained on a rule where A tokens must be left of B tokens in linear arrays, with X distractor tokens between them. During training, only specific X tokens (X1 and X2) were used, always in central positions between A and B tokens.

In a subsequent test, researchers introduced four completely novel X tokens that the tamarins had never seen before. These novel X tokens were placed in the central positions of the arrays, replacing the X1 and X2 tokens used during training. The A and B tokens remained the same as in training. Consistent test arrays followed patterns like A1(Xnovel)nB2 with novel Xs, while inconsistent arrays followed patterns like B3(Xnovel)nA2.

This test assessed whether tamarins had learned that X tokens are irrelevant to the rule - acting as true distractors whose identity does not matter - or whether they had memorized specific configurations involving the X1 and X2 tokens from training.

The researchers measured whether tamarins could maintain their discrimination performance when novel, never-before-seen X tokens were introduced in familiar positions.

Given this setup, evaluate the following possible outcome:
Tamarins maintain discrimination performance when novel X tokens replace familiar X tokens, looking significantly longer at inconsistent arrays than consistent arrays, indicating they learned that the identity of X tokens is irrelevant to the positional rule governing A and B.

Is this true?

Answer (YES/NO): NO